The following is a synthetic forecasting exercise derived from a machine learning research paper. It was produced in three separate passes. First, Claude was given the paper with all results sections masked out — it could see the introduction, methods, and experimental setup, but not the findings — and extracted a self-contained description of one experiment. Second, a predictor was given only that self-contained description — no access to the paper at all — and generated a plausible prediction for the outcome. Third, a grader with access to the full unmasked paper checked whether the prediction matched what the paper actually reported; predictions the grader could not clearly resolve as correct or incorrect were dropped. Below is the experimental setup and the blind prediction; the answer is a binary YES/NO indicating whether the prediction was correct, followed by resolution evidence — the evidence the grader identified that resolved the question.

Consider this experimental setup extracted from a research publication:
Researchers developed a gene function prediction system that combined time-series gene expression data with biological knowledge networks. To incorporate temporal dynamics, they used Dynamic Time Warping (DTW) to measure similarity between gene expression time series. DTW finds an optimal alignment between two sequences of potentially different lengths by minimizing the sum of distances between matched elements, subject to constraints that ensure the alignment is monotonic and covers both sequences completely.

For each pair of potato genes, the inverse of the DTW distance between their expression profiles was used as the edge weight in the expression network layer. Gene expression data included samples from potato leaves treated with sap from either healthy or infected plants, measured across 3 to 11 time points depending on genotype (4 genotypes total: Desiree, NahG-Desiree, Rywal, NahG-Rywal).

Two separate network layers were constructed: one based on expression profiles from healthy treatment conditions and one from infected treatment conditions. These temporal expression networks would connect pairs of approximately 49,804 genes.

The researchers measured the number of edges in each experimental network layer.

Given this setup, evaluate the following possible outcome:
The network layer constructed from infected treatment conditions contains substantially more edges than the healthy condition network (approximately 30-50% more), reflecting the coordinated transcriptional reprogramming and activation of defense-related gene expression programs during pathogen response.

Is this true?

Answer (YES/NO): NO